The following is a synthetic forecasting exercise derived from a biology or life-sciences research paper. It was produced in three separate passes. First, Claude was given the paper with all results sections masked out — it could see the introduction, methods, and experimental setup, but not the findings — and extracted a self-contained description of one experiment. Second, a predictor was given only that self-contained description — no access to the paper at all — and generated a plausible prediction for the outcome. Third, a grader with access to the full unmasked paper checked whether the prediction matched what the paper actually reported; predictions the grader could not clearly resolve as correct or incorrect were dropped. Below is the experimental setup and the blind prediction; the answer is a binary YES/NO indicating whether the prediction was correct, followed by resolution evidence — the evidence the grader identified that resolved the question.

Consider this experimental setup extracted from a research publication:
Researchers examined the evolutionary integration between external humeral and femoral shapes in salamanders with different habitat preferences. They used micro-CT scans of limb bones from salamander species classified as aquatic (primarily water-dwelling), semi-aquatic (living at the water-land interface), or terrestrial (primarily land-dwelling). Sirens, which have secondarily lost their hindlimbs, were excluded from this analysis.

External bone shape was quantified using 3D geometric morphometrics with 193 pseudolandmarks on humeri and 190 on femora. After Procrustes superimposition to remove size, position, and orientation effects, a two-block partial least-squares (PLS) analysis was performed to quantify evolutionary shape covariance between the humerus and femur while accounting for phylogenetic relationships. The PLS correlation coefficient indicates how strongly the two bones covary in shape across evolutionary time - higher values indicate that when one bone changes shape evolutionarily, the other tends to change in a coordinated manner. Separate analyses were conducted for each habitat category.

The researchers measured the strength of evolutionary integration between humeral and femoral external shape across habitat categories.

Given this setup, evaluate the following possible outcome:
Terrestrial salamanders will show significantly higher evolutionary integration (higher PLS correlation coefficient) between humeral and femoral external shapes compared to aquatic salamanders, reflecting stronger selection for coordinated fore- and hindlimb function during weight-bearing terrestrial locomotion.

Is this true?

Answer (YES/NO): NO